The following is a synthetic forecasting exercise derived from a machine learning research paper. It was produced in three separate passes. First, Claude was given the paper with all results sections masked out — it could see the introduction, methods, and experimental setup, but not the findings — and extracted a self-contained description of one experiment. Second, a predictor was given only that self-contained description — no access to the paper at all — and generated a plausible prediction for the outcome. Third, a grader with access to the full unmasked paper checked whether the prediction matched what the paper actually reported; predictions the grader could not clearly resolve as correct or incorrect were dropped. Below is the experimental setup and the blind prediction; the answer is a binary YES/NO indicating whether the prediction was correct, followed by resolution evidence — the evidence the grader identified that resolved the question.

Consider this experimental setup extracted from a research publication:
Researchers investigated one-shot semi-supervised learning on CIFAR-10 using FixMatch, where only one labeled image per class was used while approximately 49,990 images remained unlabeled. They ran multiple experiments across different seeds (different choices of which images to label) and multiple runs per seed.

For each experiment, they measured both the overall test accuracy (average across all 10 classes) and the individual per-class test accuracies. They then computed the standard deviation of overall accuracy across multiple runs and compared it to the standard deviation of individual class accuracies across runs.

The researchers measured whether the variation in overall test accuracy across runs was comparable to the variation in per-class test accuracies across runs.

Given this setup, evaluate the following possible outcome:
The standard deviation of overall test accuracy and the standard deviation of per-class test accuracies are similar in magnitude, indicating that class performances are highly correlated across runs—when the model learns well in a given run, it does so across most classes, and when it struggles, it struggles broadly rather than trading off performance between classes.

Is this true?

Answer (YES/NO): NO